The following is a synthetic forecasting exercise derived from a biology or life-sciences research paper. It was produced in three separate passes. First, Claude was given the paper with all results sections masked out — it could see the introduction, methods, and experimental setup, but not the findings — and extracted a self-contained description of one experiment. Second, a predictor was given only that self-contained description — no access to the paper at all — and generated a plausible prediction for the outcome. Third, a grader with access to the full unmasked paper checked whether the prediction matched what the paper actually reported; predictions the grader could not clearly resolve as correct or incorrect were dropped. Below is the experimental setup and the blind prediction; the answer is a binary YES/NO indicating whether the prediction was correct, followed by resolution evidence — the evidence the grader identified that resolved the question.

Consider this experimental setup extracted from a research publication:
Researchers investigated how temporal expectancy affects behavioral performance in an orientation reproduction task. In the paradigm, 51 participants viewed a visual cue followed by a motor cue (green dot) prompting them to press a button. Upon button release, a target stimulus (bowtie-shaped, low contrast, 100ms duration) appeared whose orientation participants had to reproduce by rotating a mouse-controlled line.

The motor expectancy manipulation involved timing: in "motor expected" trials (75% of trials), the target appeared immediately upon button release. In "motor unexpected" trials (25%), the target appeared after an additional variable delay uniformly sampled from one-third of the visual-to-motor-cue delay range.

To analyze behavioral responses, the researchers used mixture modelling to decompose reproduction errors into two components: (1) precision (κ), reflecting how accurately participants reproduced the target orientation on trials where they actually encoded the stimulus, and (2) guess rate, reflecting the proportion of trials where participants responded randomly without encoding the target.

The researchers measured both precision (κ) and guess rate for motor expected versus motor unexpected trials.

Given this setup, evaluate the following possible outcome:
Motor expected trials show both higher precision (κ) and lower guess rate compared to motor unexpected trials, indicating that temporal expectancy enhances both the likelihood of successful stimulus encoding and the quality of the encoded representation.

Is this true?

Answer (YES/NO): NO